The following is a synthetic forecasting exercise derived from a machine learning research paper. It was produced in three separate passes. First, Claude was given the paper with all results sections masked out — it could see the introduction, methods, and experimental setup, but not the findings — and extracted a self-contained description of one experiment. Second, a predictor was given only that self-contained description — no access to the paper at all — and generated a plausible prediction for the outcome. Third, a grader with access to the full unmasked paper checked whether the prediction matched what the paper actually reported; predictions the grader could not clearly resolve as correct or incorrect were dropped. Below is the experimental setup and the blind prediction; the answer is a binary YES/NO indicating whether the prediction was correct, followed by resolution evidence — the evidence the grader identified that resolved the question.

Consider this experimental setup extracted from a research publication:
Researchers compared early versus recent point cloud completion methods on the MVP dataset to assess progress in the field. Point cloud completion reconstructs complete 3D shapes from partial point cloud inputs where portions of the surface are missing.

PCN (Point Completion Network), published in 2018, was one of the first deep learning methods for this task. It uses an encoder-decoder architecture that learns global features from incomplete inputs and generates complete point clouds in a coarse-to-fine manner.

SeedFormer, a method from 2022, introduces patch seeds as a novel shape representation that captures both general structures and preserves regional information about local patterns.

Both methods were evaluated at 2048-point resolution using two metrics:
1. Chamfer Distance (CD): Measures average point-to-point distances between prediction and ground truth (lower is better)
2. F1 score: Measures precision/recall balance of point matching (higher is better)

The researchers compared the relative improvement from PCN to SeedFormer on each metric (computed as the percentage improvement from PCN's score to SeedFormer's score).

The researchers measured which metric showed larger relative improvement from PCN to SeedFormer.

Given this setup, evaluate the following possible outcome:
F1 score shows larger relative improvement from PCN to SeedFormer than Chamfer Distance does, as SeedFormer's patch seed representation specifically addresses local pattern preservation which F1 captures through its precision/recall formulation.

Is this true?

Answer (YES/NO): YES